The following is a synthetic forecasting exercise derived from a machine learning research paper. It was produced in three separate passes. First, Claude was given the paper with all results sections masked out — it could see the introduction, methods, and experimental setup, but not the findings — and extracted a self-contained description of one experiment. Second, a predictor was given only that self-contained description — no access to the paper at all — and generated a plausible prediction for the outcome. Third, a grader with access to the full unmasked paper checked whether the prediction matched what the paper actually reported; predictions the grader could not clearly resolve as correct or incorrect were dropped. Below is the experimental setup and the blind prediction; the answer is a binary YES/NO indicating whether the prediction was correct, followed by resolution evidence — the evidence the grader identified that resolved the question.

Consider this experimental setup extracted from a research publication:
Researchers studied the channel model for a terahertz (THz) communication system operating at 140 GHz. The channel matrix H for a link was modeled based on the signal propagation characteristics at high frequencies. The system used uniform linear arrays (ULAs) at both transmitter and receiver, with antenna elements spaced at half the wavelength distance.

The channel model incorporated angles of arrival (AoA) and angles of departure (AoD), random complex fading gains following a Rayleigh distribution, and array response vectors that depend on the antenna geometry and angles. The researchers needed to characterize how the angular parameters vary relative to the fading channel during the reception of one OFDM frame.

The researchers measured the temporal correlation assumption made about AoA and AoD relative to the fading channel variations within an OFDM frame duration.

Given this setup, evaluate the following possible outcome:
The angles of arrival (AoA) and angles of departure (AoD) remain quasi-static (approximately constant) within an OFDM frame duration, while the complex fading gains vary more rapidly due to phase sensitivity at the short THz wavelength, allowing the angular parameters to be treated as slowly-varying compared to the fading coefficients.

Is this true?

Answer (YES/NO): YES